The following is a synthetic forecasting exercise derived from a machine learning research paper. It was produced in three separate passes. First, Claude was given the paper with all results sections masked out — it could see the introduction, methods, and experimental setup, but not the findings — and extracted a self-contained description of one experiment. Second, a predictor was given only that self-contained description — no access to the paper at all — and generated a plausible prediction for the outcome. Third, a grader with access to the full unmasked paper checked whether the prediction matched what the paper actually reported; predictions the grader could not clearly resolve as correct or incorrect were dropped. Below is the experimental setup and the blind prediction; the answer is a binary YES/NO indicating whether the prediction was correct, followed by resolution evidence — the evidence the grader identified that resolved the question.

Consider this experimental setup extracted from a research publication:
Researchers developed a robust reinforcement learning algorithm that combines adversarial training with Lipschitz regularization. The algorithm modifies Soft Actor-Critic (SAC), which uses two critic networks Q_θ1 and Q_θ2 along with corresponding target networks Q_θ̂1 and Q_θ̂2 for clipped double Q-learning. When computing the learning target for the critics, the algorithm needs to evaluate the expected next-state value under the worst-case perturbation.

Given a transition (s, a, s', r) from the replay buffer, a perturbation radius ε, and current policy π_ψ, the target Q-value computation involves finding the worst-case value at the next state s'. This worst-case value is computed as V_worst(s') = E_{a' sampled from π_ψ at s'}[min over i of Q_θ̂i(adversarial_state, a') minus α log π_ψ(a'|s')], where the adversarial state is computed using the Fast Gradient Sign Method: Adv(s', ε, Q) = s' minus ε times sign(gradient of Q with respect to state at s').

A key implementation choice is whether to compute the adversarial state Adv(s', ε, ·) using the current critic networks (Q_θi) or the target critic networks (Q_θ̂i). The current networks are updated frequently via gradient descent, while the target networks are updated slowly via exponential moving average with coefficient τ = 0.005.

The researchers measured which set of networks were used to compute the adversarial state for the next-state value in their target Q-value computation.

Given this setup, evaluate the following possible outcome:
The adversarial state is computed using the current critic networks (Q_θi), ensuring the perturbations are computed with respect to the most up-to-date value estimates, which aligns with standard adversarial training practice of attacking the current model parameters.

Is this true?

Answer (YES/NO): NO